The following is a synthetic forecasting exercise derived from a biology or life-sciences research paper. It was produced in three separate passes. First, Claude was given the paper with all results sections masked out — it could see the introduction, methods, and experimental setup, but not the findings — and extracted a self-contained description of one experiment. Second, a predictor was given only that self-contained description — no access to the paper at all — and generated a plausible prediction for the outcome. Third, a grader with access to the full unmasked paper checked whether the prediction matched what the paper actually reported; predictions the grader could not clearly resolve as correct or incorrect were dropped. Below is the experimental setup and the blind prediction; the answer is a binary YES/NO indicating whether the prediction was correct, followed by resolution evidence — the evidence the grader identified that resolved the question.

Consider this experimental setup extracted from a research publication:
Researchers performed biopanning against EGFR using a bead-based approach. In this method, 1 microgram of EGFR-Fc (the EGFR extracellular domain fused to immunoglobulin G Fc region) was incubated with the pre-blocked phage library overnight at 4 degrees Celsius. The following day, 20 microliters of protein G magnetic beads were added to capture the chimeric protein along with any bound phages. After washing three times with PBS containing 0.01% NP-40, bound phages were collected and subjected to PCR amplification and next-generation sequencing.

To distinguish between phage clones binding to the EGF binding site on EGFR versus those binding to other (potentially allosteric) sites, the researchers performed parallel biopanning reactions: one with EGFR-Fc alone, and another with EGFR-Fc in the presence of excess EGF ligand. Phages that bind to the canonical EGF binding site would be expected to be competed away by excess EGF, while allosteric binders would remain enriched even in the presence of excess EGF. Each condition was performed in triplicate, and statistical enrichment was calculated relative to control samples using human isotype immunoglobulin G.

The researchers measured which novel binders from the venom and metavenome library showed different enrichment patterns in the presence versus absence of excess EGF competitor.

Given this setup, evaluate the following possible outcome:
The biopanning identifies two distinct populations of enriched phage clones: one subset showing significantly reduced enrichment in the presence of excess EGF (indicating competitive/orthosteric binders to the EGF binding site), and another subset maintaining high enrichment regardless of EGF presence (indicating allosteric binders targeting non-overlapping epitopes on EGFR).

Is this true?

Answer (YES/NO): YES